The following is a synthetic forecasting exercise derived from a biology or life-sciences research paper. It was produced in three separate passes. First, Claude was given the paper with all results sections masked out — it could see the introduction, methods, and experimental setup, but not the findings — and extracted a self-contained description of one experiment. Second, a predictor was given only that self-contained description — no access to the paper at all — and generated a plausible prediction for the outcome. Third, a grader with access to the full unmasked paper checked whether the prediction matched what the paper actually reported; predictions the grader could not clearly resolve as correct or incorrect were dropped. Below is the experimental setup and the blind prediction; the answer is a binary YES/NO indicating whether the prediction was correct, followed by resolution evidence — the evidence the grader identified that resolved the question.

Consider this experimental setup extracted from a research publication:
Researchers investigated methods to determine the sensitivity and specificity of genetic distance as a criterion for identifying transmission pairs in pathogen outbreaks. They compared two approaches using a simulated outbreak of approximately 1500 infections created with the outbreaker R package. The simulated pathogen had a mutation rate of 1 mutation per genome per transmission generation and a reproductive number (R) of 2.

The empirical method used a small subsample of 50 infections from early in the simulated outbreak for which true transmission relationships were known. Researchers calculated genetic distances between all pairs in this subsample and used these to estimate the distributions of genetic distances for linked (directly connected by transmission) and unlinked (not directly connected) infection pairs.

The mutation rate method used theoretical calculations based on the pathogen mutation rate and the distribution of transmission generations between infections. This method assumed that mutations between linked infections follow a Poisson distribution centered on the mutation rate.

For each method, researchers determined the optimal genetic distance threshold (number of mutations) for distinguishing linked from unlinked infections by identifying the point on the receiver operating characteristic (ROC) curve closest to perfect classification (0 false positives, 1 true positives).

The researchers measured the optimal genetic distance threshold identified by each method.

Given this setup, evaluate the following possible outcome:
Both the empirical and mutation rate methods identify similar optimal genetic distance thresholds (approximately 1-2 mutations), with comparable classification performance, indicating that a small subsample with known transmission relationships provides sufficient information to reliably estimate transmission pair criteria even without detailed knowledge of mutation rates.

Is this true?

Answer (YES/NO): NO